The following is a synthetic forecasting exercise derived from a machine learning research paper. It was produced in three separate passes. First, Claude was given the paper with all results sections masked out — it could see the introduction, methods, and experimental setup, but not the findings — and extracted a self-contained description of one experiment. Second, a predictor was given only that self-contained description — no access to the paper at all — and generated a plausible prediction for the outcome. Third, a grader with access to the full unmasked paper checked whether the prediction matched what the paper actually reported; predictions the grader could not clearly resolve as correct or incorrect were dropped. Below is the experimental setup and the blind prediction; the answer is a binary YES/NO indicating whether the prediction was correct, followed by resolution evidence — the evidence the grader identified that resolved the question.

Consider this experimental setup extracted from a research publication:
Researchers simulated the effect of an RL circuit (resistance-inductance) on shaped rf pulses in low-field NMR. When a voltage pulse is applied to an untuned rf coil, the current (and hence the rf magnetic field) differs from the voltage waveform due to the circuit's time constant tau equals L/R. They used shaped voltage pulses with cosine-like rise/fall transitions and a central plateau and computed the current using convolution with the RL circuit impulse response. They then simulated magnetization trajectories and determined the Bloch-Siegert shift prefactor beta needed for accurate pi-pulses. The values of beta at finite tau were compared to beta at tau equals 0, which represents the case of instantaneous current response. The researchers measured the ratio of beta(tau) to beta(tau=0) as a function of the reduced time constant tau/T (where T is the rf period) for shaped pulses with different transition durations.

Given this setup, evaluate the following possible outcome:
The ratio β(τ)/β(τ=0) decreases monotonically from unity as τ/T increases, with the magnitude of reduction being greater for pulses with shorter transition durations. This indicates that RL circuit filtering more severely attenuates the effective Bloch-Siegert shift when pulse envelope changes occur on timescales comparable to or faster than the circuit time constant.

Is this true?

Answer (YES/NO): NO